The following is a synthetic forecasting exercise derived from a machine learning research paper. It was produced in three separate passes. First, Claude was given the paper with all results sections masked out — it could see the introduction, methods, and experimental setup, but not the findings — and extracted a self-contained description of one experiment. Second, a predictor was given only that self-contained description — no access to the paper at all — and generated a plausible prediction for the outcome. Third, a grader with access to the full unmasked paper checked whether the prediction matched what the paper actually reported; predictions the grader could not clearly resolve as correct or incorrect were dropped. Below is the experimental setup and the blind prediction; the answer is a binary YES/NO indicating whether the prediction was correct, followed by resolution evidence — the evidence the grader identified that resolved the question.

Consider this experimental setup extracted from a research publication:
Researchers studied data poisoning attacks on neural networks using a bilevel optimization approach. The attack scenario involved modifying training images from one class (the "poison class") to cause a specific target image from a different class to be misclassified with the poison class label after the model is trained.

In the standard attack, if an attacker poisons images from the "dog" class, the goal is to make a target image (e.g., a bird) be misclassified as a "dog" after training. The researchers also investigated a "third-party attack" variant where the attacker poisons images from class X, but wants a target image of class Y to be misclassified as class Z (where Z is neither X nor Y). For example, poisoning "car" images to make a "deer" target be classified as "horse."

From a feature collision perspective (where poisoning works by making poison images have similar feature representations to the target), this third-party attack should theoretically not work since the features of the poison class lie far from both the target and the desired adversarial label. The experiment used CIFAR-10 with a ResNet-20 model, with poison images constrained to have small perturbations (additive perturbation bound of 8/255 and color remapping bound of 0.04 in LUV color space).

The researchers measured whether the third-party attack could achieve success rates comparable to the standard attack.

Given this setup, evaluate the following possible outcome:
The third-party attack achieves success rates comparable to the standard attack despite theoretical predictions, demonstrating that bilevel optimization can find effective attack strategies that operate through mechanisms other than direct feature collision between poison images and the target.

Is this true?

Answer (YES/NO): YES